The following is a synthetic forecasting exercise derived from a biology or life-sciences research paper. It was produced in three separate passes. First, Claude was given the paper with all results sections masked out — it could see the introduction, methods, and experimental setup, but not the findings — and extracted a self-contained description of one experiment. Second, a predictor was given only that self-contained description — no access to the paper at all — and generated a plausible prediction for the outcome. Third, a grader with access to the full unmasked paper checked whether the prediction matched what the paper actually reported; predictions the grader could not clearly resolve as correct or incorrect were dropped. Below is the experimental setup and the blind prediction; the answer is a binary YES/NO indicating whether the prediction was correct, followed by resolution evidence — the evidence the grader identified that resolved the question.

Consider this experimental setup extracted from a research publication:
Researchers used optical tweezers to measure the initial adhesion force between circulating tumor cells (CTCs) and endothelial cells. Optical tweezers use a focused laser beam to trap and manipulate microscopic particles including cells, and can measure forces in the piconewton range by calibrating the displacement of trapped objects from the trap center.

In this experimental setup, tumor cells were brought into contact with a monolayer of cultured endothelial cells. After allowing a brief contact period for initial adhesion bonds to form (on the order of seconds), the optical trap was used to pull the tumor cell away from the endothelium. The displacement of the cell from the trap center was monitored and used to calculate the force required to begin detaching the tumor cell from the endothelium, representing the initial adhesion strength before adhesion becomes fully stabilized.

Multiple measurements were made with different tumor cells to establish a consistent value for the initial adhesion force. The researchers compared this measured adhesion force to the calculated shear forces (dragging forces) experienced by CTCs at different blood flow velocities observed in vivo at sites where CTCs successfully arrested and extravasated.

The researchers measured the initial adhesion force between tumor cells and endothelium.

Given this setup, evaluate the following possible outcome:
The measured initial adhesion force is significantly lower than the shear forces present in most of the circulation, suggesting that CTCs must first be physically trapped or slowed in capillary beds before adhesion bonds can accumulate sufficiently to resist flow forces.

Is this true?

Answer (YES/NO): NO